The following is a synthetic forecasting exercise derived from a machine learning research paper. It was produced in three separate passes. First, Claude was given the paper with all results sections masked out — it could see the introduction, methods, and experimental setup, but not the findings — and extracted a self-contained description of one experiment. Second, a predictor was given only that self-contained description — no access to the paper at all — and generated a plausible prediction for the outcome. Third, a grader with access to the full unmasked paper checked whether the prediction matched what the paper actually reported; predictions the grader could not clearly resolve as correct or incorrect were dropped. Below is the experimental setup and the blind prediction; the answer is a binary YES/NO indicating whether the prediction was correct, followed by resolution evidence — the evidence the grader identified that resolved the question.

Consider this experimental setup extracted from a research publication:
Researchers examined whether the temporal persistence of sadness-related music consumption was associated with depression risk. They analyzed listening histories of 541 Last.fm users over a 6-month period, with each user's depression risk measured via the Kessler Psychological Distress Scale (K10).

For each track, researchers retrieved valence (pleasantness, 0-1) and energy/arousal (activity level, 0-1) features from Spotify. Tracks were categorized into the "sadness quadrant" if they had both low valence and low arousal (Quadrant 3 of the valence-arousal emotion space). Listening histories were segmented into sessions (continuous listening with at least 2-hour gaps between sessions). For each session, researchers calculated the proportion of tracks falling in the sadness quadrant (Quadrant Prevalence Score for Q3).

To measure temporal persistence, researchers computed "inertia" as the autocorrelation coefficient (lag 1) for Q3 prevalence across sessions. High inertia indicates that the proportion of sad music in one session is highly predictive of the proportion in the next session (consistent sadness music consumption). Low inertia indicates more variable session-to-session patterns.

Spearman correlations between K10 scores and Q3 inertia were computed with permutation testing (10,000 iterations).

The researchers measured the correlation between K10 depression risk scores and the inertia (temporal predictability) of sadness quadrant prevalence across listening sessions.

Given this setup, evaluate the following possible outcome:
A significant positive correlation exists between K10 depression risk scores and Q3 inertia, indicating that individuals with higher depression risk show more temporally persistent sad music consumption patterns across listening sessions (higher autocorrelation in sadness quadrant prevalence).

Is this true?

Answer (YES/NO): YES